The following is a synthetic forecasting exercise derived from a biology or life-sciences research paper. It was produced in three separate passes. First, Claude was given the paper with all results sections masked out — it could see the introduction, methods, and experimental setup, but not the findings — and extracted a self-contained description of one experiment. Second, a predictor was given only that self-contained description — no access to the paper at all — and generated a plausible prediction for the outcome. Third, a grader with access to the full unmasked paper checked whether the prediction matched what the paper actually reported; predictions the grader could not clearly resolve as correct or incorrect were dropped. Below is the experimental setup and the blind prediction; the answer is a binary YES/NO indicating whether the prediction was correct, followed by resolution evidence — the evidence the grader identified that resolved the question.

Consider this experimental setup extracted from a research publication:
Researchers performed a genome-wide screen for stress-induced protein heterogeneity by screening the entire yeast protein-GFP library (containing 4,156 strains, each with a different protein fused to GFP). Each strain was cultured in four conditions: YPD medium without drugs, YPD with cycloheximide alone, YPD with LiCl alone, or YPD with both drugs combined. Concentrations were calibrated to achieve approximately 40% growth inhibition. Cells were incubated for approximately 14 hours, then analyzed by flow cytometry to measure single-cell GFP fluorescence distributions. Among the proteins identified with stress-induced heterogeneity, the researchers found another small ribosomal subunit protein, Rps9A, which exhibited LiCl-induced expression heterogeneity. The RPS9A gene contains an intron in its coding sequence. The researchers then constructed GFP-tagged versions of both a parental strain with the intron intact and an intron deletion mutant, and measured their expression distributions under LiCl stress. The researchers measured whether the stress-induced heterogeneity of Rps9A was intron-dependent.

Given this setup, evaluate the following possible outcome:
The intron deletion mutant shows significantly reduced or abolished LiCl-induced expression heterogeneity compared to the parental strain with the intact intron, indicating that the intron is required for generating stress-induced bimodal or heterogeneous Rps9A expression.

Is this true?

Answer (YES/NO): YES